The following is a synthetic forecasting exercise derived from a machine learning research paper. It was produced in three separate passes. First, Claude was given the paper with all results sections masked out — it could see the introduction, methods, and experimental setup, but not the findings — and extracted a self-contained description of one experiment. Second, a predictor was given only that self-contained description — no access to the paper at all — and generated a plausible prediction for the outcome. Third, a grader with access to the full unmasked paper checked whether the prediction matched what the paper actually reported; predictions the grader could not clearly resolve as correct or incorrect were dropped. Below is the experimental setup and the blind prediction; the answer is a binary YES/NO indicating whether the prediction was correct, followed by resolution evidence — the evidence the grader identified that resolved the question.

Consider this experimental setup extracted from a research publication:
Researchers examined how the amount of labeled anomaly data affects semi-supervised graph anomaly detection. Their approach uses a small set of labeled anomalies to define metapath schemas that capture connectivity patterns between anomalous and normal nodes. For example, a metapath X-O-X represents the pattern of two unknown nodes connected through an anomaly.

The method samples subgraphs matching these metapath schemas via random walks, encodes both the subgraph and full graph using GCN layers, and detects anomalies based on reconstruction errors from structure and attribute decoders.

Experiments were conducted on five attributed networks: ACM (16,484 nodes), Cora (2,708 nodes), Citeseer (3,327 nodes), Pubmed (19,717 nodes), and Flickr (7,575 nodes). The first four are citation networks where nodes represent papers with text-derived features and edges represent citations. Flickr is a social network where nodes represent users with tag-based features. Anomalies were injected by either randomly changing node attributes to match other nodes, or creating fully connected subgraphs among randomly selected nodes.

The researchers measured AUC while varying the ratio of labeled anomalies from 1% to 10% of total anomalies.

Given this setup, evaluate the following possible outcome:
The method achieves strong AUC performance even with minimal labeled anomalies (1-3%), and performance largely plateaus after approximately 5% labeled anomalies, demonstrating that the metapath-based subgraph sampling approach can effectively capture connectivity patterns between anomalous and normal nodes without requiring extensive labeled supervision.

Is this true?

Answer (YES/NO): NO